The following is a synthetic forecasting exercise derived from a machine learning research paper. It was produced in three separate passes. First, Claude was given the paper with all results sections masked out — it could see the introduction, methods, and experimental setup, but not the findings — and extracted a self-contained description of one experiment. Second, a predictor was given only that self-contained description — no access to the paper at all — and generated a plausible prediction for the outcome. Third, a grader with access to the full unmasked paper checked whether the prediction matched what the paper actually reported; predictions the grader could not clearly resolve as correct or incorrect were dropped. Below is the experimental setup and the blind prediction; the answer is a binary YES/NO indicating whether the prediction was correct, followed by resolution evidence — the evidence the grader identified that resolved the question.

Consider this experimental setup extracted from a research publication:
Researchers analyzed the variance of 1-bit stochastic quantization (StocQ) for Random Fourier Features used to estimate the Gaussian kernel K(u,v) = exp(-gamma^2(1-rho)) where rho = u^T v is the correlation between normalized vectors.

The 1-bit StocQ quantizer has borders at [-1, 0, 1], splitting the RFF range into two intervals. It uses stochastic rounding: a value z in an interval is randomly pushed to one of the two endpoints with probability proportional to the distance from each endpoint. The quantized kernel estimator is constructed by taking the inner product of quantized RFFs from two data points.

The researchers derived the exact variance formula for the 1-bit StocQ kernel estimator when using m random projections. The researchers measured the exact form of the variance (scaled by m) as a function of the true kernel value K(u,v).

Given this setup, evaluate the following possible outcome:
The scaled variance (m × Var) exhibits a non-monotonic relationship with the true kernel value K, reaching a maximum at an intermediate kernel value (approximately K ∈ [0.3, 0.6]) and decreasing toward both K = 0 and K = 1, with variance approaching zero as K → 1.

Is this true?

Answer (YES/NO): NO